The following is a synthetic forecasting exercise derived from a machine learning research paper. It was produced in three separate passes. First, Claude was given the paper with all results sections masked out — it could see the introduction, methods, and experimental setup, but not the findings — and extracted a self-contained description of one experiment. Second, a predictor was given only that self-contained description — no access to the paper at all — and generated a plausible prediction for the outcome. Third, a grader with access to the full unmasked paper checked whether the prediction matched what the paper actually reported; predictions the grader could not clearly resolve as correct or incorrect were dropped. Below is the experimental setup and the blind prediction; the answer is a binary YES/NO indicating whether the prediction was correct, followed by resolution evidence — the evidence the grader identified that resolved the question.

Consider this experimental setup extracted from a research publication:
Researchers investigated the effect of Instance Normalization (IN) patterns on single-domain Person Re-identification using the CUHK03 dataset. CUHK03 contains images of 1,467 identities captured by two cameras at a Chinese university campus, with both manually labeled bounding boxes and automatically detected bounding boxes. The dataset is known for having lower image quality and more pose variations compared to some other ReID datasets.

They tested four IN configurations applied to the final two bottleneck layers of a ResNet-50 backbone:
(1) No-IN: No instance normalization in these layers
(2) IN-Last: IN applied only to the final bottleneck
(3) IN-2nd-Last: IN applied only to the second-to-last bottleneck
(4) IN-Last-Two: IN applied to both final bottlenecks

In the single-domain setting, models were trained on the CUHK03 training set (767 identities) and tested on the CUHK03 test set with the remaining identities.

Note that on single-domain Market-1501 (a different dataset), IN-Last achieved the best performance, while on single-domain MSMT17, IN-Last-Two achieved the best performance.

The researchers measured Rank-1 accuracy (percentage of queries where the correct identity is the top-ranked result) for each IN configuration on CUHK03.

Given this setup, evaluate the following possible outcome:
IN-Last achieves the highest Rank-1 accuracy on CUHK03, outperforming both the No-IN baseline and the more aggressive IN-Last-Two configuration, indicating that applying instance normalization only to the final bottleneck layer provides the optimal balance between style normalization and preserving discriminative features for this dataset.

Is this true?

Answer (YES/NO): NO